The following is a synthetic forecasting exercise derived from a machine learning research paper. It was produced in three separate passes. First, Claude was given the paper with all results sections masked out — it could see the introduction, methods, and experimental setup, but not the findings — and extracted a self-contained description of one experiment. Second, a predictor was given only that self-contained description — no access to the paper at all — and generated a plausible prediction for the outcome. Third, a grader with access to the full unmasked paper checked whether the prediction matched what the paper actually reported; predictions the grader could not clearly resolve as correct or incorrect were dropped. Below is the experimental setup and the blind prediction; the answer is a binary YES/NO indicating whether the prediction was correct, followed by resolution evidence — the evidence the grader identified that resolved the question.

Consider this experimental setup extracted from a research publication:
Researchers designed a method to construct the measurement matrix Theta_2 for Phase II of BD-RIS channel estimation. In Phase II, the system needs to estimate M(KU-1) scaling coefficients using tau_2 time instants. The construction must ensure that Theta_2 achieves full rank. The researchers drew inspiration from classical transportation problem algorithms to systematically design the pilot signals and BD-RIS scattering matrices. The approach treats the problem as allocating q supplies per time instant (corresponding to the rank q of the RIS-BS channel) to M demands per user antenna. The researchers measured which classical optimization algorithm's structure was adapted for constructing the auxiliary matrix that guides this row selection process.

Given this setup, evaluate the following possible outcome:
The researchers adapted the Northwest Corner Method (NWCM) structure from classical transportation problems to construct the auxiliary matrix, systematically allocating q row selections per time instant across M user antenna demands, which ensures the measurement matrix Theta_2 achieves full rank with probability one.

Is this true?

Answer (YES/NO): YES